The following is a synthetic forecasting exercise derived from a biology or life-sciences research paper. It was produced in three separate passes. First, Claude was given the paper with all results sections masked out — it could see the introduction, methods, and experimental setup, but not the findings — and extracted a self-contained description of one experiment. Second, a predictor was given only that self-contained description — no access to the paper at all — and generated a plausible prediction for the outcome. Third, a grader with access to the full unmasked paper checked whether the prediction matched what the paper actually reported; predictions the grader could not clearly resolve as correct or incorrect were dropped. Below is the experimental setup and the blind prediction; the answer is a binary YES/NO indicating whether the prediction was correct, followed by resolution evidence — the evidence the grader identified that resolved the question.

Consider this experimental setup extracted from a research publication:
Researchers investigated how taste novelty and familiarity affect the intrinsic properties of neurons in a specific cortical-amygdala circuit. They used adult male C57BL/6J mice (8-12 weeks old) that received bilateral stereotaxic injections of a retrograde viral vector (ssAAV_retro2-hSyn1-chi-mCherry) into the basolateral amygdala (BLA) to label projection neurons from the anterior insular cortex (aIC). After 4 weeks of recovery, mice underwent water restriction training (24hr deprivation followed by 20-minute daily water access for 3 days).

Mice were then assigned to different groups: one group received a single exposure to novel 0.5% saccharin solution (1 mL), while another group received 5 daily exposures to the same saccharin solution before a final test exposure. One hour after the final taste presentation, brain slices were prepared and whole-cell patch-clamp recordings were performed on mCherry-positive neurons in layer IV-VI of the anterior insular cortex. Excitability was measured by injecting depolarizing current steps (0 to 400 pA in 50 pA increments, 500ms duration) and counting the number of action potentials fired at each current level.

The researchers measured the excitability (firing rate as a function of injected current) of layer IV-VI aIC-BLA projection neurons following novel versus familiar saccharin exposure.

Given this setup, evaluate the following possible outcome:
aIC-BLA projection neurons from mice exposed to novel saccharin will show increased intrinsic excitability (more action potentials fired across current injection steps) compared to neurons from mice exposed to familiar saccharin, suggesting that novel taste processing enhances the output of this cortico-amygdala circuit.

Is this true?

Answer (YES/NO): YES